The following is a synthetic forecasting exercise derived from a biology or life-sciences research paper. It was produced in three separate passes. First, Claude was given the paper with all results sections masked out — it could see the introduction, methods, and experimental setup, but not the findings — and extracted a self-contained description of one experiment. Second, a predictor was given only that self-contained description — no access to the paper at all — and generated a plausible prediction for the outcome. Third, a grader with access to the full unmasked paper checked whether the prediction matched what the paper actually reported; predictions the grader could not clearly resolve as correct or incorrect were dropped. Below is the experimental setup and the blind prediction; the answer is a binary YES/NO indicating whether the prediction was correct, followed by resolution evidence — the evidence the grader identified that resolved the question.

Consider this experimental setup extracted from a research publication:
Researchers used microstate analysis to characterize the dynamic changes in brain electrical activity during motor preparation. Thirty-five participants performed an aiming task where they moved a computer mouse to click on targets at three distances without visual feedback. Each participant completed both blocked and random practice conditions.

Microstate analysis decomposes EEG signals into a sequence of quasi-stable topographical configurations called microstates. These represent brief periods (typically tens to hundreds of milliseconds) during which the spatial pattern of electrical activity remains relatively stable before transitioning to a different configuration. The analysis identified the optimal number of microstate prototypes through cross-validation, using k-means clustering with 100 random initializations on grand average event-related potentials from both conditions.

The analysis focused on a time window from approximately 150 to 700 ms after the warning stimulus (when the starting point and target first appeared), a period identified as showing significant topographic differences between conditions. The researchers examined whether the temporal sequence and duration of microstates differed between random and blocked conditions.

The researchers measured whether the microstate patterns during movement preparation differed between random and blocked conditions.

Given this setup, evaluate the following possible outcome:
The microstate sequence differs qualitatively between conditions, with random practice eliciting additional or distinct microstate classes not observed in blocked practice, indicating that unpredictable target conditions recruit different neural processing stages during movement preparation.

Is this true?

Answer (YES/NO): YES